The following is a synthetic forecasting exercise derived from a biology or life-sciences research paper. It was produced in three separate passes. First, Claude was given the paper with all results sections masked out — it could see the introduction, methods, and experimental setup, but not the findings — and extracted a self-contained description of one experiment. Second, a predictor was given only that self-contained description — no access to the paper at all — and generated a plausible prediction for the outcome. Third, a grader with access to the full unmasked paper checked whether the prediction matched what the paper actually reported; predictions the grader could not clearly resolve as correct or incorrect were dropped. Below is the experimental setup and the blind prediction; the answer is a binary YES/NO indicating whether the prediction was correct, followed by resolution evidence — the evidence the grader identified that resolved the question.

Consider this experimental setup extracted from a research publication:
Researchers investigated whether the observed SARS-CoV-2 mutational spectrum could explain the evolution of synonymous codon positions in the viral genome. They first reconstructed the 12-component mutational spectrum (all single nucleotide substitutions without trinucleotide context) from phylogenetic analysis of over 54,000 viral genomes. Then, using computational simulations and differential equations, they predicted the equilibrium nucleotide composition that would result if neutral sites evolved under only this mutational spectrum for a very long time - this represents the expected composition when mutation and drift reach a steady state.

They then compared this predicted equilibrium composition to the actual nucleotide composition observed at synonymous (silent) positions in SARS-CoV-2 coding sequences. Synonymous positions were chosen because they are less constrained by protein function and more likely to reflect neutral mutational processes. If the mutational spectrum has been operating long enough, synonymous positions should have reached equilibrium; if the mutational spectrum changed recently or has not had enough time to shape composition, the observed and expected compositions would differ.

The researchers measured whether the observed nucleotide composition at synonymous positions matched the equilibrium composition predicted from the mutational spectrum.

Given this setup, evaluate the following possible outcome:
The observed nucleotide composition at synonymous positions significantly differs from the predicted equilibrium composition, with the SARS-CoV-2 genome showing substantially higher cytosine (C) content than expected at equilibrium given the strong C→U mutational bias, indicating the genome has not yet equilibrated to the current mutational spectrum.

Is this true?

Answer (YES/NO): NO